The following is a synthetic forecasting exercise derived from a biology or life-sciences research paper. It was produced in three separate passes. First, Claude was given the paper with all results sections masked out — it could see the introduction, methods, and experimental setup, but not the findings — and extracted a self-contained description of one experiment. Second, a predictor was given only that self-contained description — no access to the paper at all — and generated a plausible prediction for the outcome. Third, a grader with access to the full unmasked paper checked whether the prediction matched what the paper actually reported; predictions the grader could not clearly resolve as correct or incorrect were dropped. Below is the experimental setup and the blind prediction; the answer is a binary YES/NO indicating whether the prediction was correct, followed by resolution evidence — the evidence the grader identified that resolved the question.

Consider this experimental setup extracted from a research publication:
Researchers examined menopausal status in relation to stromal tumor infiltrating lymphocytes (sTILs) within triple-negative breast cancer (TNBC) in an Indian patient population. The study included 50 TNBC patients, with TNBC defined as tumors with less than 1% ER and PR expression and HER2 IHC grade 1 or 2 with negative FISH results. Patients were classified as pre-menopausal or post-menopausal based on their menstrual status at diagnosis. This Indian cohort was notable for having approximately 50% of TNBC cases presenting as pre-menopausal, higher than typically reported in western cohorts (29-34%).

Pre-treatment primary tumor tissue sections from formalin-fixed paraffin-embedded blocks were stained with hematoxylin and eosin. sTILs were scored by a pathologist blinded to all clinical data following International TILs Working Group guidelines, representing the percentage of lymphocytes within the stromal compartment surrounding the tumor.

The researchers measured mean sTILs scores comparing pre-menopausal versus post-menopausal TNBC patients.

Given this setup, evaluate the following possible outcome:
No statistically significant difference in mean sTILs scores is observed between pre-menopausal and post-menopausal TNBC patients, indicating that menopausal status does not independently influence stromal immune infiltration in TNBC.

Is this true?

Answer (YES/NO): NO